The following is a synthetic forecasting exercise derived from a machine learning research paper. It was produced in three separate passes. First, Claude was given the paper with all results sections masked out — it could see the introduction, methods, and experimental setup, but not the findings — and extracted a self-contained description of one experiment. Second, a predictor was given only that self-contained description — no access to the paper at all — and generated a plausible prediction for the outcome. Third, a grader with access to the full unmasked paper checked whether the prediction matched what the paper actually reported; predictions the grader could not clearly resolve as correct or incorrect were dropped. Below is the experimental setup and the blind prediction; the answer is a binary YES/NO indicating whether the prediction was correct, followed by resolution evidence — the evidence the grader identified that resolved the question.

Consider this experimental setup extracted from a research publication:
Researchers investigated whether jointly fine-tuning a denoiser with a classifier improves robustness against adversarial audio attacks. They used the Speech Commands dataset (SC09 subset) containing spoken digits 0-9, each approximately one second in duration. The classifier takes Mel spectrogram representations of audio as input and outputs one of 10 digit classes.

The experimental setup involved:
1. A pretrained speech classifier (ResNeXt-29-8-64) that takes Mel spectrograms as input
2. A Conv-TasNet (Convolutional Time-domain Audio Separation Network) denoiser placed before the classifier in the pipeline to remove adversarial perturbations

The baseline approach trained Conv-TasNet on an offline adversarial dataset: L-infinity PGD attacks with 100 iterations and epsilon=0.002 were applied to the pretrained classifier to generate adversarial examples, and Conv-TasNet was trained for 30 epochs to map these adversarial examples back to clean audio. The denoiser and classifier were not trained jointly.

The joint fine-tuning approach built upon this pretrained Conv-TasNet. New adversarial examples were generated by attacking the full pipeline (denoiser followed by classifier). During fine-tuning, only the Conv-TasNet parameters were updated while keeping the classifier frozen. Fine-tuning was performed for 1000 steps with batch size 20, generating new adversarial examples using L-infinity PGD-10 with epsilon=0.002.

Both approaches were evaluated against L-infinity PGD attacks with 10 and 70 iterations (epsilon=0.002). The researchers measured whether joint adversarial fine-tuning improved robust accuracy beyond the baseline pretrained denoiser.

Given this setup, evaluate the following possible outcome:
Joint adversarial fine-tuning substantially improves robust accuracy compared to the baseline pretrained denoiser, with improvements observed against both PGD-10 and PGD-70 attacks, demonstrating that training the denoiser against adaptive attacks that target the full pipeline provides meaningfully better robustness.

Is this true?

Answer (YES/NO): YES